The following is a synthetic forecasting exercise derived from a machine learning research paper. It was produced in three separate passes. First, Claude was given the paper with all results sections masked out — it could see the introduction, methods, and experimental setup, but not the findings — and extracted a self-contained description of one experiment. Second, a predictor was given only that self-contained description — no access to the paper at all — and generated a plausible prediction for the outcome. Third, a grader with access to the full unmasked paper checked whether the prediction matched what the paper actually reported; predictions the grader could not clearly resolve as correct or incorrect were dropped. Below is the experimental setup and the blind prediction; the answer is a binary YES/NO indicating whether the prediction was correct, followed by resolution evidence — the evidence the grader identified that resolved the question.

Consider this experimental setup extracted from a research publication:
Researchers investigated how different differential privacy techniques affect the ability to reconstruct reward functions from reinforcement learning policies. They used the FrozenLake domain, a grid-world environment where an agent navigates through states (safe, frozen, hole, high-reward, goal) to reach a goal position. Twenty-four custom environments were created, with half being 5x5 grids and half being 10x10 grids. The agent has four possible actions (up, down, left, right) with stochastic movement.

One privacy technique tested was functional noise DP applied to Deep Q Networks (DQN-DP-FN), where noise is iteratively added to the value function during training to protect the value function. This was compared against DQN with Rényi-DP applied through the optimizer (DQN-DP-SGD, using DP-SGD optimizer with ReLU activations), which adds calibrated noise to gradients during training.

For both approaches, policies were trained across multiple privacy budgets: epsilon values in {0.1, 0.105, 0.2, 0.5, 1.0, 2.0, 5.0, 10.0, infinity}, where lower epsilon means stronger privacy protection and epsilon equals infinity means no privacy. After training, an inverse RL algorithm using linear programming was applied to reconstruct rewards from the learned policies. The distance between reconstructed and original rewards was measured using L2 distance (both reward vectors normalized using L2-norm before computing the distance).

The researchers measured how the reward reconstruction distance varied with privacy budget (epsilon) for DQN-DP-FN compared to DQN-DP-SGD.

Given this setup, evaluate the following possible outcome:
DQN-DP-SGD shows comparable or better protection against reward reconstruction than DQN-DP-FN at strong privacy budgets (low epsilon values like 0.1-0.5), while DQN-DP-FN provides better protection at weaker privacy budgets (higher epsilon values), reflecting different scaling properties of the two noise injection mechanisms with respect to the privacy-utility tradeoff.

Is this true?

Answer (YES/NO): NO